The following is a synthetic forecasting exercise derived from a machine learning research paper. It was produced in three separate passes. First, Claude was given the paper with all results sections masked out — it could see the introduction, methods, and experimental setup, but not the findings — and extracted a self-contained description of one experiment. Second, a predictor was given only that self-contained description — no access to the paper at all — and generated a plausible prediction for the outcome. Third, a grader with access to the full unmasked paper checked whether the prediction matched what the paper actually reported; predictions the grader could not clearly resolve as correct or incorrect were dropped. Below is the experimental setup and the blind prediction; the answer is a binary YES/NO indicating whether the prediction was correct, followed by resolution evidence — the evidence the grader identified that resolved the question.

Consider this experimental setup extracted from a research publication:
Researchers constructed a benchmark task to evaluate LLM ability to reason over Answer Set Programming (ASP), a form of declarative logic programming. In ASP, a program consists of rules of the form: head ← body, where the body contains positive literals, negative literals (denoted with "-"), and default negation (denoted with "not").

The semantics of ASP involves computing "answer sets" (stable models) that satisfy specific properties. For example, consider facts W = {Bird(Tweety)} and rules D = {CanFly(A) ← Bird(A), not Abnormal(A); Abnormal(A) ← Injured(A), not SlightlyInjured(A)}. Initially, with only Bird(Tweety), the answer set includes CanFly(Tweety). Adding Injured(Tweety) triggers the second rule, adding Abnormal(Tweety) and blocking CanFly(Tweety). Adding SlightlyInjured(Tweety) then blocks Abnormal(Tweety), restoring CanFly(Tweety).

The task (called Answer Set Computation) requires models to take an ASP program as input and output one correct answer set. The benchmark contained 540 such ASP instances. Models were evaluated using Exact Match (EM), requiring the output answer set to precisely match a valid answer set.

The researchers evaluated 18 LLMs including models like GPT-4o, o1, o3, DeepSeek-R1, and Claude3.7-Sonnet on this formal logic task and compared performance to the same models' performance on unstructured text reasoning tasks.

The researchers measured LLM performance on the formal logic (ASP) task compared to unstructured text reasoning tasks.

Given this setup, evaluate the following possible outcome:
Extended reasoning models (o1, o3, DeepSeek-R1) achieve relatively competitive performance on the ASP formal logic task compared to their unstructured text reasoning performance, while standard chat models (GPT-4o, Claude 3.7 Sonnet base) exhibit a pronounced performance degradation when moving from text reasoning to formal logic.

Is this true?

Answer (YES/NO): NO